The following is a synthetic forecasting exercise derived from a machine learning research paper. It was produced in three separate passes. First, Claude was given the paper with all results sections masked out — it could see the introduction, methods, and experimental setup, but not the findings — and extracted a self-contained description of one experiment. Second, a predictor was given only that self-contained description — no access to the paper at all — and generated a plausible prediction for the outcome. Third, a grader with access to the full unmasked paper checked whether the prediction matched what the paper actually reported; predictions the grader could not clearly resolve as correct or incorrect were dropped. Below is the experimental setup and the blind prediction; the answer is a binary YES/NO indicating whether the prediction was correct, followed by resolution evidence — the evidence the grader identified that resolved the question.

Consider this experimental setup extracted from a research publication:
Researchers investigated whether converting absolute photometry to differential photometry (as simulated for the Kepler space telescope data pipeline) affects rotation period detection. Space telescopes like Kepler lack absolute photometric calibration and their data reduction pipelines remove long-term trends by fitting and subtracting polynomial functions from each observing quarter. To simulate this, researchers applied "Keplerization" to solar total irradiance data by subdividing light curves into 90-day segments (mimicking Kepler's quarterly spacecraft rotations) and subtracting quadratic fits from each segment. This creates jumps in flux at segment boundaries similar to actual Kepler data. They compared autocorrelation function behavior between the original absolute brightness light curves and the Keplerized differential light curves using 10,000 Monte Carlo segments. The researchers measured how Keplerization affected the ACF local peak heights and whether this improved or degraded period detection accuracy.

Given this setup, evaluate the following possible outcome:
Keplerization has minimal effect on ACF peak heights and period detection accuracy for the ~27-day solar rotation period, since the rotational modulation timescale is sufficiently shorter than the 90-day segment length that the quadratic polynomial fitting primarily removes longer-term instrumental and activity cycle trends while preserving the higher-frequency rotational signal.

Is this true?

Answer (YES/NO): NO